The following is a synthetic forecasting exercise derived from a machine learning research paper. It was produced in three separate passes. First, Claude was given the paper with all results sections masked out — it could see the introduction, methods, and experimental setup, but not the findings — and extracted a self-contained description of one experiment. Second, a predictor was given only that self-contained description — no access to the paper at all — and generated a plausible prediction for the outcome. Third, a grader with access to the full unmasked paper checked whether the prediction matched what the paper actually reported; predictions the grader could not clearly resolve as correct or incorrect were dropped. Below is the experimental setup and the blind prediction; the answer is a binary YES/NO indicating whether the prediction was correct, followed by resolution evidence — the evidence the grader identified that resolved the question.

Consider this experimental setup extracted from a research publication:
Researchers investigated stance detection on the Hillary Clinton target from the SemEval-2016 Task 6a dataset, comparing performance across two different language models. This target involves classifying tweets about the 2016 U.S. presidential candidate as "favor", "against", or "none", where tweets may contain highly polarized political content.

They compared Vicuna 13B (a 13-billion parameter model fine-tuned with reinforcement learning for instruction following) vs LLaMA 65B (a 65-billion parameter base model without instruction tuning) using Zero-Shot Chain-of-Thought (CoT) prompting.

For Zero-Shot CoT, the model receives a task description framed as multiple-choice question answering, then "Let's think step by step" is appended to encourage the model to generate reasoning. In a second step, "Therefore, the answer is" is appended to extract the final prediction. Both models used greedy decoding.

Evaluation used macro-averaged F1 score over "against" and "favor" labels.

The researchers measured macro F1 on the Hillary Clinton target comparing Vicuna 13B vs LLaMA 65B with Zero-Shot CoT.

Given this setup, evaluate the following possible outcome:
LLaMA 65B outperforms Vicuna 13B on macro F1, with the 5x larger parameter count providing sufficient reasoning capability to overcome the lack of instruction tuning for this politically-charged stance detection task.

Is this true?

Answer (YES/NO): NO